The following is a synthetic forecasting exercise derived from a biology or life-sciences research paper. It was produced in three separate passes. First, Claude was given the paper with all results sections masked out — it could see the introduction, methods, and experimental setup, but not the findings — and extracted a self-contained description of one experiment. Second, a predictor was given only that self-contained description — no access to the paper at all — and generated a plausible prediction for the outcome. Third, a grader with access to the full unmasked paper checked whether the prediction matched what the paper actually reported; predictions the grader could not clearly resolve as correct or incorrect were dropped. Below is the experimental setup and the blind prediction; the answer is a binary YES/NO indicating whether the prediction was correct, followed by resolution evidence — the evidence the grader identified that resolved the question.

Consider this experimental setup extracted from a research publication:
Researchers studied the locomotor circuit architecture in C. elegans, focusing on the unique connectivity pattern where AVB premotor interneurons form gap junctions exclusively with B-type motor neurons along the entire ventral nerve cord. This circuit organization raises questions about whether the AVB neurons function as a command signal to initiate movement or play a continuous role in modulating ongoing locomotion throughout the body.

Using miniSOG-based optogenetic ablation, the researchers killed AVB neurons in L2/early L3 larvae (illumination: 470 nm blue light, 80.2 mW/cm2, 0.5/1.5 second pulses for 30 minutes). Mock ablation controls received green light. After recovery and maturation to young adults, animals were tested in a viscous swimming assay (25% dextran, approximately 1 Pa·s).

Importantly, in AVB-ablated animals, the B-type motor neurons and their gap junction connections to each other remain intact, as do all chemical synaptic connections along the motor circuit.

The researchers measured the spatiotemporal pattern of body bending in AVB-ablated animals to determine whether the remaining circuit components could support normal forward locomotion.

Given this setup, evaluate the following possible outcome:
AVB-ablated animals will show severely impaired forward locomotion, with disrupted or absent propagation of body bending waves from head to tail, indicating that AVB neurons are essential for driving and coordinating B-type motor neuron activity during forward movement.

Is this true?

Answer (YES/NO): YES